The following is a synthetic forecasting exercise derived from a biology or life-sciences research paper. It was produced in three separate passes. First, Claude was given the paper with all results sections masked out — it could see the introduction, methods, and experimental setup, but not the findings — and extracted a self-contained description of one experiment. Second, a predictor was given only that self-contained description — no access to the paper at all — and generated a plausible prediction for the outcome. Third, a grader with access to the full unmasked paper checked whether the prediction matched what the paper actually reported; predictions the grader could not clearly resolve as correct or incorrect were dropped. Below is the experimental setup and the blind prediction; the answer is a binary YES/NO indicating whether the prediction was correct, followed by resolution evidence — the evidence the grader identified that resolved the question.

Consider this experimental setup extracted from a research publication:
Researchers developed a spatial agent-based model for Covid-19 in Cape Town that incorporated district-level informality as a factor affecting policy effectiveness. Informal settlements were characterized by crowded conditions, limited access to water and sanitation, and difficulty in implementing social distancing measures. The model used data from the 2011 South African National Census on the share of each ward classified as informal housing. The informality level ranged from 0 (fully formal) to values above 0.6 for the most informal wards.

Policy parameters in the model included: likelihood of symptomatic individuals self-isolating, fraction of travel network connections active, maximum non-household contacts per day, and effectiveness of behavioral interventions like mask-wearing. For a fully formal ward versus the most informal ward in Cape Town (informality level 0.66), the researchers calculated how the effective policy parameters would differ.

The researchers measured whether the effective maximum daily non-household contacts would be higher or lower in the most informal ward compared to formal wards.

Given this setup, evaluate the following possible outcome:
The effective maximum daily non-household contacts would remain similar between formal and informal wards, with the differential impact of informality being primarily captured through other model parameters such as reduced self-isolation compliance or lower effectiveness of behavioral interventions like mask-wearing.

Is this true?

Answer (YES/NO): NO